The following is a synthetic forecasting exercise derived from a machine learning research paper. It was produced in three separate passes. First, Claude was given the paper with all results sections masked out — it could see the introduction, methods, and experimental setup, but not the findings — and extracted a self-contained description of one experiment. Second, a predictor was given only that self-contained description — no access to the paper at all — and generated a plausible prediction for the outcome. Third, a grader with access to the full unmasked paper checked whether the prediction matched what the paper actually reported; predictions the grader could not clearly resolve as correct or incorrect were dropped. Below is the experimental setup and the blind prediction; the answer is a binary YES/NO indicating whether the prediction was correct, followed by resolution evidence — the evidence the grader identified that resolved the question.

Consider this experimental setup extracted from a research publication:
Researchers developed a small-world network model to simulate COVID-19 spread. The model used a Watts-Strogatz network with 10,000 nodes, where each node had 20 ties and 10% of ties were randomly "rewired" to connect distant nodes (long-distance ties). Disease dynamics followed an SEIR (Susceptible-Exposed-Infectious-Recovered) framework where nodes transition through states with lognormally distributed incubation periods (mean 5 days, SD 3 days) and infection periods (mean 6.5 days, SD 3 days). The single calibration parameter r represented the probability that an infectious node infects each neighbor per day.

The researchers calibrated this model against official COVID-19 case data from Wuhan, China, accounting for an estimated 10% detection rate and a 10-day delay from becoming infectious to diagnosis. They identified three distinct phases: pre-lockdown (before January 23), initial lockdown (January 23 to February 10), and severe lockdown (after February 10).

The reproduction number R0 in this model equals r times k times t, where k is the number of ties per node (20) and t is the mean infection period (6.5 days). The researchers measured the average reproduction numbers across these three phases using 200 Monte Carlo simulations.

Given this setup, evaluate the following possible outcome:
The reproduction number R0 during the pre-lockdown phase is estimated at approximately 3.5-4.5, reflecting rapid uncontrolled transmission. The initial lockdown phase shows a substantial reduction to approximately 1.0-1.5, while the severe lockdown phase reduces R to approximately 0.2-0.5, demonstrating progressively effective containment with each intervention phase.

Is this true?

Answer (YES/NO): NO